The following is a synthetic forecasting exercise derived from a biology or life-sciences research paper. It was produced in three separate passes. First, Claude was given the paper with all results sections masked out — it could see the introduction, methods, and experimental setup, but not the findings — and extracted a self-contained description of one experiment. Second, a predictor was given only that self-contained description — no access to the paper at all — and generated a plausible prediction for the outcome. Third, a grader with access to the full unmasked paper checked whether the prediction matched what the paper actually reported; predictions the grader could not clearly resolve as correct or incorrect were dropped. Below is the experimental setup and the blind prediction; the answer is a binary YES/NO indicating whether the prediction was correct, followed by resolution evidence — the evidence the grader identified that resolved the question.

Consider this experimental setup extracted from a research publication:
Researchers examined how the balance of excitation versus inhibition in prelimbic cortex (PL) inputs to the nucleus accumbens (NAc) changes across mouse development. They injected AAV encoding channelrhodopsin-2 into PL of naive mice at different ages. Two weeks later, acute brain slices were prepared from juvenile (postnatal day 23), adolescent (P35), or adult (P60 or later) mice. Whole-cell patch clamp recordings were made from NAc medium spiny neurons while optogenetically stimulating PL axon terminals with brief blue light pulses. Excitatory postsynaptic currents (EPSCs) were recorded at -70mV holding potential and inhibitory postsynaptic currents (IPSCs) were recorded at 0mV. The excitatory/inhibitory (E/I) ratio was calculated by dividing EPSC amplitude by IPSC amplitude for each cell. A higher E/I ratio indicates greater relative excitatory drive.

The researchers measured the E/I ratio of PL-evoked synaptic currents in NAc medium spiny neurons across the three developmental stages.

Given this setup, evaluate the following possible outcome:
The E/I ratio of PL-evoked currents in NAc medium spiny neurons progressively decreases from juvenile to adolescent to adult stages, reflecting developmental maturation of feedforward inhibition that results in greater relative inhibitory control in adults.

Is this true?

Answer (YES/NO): NO